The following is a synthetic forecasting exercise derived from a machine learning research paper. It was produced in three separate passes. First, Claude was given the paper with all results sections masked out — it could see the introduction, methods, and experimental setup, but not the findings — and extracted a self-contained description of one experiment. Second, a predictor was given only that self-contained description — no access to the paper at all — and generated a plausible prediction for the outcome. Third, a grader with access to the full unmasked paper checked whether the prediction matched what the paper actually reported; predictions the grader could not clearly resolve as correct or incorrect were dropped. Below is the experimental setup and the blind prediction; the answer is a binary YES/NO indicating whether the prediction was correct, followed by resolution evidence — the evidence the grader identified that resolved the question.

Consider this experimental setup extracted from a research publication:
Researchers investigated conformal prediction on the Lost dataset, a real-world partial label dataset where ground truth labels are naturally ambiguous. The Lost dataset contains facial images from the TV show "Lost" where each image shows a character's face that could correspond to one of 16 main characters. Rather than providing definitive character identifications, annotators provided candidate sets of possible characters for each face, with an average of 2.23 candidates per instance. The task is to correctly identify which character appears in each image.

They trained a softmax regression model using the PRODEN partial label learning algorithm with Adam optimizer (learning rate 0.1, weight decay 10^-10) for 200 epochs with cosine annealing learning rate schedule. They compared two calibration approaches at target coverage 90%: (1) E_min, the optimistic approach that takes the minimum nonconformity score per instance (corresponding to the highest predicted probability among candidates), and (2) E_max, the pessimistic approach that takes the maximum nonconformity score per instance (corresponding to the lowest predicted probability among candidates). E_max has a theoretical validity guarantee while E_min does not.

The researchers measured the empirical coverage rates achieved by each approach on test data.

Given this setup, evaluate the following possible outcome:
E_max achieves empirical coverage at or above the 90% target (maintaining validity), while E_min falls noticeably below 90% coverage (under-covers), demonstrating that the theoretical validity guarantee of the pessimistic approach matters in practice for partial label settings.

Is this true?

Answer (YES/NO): YES